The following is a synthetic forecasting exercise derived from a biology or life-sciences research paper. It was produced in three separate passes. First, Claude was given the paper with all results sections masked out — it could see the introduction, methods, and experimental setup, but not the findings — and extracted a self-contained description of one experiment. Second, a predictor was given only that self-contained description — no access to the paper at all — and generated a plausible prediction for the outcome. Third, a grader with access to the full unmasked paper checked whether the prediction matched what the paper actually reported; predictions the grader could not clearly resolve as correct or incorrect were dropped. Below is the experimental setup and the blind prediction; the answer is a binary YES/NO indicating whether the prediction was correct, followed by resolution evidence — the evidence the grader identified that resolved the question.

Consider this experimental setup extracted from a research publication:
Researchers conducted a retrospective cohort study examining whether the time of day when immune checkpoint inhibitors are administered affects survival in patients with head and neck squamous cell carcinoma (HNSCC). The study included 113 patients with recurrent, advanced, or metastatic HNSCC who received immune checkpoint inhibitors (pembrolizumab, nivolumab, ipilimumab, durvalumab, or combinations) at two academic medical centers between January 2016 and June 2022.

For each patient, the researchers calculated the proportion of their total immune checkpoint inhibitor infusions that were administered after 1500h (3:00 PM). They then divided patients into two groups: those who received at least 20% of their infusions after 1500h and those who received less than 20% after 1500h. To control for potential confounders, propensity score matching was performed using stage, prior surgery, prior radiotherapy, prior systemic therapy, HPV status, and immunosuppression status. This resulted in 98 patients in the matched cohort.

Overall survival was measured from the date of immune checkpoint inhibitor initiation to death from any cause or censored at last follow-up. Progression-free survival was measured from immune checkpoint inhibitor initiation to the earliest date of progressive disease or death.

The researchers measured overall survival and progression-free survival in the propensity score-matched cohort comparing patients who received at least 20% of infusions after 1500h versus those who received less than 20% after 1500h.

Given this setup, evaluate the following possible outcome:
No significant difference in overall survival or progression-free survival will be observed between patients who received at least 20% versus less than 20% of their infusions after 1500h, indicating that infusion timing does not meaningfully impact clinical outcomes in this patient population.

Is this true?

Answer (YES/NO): NO